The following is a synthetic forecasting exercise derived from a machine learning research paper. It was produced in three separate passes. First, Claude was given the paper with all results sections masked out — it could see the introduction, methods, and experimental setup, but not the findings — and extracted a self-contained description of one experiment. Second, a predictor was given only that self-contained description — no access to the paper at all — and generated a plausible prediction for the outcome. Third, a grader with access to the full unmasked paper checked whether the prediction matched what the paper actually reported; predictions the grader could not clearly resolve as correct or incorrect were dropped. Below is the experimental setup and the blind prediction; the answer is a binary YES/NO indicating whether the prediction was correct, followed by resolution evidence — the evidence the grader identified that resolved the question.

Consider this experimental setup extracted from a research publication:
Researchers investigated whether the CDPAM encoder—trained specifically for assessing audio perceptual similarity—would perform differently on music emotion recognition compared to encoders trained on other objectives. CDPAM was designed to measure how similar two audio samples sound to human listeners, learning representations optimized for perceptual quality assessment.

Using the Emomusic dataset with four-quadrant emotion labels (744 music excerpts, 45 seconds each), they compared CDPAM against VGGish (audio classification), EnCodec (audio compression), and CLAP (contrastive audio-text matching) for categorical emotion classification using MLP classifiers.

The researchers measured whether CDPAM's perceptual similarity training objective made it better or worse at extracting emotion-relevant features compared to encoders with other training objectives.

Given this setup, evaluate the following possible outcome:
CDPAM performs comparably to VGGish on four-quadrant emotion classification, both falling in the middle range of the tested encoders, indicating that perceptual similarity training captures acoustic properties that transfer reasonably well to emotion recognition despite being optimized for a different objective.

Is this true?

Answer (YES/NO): NO